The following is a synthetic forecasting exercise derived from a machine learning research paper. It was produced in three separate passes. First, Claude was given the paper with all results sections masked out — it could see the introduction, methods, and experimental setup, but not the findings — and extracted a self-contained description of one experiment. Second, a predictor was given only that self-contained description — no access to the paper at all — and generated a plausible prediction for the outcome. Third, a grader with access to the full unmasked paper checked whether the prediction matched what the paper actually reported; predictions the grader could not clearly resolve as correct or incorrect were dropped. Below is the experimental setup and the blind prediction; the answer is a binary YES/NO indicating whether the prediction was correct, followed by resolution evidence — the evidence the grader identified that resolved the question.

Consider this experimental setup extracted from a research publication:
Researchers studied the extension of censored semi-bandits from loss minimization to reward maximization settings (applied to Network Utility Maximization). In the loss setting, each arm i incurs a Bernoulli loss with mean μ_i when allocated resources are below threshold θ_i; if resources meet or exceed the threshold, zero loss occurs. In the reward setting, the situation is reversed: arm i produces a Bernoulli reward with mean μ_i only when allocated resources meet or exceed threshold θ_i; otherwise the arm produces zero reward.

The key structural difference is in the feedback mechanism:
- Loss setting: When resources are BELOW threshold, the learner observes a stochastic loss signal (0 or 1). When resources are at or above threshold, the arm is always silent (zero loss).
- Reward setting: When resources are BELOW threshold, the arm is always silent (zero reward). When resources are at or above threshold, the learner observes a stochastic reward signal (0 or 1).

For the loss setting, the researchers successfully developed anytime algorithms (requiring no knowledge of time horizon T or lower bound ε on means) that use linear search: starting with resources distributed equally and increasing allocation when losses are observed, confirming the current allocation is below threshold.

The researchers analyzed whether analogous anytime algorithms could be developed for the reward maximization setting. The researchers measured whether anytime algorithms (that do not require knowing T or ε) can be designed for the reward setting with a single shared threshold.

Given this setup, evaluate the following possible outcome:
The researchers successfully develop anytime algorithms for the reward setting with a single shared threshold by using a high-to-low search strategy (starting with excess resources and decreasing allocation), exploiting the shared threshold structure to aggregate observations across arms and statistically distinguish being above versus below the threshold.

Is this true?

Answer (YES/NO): NO